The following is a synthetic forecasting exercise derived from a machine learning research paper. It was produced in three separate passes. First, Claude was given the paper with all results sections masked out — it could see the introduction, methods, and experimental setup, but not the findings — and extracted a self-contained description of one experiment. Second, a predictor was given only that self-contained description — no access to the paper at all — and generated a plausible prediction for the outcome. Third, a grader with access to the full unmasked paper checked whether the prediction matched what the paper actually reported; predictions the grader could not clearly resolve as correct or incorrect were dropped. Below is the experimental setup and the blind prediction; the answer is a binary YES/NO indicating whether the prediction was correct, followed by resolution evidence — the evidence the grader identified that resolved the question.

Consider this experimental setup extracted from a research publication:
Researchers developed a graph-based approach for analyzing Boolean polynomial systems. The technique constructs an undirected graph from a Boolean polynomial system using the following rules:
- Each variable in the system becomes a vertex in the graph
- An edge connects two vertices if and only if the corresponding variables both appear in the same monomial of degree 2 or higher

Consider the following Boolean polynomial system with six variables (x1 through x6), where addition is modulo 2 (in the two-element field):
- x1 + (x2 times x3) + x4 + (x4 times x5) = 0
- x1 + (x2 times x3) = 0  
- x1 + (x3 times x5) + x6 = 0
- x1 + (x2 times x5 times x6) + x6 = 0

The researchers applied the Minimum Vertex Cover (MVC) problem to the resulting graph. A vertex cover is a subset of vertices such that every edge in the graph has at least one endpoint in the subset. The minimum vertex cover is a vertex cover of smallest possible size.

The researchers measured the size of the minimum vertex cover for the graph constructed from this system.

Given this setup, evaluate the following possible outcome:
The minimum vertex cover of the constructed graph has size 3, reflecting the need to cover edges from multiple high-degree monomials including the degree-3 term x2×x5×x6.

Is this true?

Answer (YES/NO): NO